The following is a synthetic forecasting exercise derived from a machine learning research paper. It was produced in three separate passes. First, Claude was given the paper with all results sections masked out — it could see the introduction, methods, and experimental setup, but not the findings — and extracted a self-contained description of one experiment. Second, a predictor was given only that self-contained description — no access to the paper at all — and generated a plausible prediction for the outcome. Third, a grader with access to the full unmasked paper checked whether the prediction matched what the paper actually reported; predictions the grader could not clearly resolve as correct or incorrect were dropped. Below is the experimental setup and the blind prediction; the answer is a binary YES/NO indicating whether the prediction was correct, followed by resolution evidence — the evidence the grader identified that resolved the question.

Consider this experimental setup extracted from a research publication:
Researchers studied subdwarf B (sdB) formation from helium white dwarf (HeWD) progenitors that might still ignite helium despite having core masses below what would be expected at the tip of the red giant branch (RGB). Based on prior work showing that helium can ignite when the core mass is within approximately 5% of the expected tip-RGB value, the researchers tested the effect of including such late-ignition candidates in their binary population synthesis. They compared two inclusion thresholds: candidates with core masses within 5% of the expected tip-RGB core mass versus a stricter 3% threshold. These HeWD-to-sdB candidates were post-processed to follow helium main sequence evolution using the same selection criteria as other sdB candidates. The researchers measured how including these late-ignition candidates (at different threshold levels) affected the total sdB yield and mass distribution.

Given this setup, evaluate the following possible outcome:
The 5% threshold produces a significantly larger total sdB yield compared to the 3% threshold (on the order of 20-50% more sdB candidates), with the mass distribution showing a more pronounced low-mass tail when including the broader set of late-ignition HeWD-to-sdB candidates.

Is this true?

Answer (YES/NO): NO